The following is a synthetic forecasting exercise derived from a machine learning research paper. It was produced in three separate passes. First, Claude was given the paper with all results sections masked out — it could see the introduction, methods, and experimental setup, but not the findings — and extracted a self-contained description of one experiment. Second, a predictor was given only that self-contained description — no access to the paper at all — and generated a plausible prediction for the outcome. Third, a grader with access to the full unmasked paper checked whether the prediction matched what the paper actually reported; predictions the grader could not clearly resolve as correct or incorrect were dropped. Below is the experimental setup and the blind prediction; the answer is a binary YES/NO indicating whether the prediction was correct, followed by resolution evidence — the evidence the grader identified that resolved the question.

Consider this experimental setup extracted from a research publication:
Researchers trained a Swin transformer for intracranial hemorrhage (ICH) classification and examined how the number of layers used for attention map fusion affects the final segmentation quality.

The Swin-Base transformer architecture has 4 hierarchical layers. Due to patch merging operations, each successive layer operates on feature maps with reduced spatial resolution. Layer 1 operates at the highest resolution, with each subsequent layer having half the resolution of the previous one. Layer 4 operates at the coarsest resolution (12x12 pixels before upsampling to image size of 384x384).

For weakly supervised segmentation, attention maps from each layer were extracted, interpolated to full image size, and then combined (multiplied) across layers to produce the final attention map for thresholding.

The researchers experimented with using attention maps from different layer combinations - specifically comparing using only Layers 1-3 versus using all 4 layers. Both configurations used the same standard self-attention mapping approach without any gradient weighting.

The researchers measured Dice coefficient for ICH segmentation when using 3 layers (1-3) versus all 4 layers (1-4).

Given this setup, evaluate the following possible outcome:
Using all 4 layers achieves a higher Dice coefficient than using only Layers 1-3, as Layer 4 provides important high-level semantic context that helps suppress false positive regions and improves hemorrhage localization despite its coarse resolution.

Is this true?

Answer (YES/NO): YES